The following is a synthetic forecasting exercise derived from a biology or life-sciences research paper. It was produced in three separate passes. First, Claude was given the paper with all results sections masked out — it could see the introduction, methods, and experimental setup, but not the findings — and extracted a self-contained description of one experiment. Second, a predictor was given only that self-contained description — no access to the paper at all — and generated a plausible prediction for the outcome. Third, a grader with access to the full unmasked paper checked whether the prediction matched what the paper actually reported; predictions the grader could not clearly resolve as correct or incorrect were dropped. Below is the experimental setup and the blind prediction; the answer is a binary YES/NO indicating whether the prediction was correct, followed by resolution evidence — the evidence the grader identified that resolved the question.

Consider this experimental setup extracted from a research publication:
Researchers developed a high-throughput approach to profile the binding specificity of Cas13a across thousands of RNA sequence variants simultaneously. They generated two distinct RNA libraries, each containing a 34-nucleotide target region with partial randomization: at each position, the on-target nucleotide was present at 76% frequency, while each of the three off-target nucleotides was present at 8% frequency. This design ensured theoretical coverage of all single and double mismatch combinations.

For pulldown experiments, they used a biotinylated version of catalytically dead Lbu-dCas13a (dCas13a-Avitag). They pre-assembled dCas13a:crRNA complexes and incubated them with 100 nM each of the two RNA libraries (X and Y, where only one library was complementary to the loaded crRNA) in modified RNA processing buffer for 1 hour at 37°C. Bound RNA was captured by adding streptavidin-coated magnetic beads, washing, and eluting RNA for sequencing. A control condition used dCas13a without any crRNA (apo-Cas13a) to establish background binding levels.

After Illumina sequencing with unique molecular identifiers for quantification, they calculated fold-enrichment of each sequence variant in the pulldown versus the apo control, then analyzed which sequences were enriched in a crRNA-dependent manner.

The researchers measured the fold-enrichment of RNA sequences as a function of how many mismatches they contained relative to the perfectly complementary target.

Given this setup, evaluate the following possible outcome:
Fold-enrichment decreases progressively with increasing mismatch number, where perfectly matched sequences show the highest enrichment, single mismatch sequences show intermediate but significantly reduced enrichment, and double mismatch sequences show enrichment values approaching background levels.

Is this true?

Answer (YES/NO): NO